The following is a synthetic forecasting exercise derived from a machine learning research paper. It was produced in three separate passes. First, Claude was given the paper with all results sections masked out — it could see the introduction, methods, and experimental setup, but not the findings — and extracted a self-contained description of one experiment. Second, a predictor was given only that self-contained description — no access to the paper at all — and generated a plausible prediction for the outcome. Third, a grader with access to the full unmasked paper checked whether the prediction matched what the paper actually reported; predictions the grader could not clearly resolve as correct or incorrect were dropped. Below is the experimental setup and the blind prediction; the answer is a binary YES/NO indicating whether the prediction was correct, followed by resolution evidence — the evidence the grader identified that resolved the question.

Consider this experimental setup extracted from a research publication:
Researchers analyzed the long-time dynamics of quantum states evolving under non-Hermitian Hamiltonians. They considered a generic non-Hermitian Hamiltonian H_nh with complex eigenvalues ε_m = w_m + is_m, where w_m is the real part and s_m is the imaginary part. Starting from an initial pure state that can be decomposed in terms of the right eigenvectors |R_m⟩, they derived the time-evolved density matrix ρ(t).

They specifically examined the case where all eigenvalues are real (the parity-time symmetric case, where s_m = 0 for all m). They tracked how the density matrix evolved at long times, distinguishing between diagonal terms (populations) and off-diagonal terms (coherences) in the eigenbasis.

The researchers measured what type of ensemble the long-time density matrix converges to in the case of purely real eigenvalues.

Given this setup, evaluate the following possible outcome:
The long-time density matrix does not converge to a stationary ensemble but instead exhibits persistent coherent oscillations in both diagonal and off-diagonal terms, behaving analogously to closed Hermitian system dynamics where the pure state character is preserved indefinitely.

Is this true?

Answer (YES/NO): NO